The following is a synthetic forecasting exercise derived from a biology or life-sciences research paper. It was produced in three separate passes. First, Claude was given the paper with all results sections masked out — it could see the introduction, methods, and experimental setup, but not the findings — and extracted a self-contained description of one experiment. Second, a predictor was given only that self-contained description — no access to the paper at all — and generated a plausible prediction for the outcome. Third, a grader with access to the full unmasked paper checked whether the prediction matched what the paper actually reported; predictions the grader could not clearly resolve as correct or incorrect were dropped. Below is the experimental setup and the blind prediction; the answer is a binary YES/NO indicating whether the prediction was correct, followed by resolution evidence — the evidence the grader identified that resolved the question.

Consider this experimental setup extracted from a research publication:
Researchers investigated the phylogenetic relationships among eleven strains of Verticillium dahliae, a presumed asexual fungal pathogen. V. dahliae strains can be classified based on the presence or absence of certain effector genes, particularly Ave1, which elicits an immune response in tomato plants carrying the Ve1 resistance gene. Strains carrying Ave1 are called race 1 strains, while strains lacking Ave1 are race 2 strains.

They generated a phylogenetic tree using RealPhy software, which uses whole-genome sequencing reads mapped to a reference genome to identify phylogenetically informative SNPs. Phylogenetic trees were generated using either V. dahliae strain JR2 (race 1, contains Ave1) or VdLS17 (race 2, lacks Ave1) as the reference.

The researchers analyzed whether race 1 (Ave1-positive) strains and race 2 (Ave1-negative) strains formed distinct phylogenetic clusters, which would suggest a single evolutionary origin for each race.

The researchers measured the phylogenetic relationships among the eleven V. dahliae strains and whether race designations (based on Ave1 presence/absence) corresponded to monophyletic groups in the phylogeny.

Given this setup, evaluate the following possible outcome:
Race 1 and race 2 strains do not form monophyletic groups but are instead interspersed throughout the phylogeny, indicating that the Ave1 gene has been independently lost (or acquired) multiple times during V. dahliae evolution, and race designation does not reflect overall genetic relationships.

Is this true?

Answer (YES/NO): YES